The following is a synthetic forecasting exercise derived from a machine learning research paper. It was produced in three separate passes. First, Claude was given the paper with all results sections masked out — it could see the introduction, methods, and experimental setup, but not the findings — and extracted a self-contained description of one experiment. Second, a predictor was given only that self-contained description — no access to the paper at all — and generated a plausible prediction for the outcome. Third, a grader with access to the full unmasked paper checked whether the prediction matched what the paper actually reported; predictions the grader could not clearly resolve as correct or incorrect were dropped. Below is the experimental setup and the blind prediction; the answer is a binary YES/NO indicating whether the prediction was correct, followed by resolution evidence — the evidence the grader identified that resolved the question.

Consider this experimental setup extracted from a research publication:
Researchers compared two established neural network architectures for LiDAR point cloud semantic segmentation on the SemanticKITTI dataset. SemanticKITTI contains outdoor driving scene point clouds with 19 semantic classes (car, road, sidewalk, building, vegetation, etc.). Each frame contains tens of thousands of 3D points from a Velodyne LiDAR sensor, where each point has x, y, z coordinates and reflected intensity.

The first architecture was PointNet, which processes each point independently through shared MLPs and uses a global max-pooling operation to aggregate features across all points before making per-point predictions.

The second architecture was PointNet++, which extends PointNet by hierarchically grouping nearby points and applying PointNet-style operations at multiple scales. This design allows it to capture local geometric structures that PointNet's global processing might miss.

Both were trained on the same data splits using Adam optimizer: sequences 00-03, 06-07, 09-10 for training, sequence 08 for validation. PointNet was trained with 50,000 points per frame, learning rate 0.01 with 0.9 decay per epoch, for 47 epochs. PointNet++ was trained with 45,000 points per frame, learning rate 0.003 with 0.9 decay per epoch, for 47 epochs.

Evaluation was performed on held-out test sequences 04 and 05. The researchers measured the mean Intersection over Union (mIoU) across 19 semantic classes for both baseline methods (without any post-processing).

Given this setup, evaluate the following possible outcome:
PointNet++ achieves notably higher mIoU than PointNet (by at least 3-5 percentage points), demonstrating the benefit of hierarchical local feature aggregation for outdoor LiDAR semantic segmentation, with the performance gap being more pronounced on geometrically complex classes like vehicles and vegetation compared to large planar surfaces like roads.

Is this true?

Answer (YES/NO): NO